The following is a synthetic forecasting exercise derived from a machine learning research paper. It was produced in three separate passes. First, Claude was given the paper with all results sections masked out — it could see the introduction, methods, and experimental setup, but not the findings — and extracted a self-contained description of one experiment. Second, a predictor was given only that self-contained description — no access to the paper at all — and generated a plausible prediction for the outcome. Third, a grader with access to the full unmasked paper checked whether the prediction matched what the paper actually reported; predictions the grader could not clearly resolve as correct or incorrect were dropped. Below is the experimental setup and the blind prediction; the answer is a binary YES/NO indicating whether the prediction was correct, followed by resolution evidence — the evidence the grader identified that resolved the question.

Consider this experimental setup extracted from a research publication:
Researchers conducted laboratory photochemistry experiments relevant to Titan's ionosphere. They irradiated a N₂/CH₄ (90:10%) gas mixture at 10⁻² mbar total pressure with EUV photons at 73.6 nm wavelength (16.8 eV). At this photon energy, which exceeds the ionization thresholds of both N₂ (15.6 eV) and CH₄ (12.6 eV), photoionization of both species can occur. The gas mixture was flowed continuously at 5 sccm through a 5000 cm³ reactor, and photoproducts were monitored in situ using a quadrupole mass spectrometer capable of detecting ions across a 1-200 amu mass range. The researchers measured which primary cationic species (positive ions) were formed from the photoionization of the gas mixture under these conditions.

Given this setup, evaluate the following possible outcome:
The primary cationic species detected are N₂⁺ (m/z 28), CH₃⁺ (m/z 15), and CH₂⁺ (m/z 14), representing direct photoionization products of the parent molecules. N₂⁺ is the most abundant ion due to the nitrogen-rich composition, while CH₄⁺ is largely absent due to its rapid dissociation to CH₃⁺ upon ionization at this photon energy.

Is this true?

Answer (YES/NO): NO